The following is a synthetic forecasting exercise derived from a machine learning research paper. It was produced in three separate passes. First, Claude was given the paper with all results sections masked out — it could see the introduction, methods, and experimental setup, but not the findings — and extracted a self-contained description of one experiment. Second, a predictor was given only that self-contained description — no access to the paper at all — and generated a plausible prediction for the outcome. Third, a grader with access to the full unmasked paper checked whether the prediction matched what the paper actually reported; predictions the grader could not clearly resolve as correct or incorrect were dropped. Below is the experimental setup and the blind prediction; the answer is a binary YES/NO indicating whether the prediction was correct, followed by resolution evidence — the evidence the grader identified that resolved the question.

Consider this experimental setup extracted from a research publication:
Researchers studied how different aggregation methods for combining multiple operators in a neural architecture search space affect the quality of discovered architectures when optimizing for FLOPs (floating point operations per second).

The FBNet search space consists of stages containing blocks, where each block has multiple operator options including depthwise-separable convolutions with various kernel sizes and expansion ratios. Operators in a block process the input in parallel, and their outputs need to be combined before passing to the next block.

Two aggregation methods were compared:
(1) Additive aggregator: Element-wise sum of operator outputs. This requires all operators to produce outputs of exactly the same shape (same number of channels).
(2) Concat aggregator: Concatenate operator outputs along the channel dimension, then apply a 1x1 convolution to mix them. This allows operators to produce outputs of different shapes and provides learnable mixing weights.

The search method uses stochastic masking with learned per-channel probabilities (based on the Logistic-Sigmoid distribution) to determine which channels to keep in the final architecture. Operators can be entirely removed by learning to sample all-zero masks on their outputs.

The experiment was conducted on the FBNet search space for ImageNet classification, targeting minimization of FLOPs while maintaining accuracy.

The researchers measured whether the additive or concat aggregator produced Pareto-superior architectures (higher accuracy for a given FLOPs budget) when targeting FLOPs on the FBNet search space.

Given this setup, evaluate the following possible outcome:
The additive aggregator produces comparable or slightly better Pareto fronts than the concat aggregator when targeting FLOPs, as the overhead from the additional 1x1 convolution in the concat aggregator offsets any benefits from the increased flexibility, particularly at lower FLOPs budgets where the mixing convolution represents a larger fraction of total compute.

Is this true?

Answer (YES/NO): YES